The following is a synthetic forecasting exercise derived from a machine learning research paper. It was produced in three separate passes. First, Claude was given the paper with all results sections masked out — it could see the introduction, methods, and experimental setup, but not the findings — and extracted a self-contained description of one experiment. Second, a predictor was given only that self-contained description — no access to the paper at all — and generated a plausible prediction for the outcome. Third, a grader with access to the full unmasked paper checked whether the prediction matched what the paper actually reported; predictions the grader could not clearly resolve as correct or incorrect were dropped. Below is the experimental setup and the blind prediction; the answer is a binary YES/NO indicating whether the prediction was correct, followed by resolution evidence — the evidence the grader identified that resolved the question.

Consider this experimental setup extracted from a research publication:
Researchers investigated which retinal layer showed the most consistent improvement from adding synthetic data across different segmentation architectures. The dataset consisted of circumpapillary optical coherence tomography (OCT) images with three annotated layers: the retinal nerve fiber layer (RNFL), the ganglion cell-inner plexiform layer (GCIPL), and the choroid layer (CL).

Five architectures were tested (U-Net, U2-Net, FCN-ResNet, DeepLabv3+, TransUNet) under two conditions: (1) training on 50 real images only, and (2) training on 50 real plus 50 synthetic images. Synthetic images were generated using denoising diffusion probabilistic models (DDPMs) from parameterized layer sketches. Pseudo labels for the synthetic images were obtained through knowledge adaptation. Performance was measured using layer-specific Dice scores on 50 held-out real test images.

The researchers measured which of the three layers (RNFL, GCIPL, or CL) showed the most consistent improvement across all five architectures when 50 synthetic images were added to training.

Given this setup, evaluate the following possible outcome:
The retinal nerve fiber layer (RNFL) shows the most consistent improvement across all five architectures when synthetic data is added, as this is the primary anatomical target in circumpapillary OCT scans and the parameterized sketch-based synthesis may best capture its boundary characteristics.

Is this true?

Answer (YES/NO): NO